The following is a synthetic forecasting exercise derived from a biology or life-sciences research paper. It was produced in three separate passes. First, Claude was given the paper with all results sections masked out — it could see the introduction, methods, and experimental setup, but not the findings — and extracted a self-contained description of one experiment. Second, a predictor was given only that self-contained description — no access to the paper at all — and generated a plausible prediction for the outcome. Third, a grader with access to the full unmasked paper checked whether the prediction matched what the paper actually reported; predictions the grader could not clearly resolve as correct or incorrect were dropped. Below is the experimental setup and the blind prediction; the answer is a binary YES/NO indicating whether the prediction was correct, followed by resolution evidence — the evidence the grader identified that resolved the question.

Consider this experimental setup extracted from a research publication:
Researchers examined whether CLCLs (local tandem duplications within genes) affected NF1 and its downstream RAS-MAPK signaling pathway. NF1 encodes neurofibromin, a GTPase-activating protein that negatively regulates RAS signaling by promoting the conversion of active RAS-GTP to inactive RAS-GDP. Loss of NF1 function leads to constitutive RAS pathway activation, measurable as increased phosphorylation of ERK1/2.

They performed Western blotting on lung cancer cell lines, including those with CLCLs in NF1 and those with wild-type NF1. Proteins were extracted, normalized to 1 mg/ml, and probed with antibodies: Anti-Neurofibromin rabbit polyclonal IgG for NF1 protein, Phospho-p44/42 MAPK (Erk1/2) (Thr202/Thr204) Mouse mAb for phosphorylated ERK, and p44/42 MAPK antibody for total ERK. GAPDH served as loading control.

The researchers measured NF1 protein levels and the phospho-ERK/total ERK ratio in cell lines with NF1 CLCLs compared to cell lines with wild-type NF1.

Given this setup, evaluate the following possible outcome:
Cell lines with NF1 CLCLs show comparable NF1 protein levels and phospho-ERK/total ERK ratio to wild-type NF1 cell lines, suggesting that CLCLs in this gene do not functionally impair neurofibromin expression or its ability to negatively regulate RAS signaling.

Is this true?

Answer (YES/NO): NO